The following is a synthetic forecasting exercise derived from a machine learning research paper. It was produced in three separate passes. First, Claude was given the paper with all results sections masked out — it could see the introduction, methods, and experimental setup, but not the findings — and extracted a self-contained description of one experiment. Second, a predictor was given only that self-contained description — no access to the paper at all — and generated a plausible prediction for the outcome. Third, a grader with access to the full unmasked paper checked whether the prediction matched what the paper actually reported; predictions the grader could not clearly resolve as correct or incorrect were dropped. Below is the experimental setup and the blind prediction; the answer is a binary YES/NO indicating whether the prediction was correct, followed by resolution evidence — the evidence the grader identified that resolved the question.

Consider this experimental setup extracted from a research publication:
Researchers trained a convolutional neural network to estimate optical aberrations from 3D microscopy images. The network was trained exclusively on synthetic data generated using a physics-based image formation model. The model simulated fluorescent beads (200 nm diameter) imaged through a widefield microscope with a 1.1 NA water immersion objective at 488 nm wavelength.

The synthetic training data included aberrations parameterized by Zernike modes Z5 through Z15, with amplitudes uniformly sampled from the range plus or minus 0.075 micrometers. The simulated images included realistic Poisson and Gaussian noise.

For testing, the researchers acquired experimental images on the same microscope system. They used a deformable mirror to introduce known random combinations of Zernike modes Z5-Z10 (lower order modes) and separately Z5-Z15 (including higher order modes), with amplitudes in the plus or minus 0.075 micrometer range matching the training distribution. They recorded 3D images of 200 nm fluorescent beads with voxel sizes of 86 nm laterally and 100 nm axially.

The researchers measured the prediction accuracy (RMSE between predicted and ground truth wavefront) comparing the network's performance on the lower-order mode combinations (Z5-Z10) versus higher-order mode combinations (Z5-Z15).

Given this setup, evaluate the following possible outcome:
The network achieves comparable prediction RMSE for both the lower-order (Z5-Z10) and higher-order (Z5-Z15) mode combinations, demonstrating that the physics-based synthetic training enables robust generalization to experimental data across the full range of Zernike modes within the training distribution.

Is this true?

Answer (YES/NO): NO